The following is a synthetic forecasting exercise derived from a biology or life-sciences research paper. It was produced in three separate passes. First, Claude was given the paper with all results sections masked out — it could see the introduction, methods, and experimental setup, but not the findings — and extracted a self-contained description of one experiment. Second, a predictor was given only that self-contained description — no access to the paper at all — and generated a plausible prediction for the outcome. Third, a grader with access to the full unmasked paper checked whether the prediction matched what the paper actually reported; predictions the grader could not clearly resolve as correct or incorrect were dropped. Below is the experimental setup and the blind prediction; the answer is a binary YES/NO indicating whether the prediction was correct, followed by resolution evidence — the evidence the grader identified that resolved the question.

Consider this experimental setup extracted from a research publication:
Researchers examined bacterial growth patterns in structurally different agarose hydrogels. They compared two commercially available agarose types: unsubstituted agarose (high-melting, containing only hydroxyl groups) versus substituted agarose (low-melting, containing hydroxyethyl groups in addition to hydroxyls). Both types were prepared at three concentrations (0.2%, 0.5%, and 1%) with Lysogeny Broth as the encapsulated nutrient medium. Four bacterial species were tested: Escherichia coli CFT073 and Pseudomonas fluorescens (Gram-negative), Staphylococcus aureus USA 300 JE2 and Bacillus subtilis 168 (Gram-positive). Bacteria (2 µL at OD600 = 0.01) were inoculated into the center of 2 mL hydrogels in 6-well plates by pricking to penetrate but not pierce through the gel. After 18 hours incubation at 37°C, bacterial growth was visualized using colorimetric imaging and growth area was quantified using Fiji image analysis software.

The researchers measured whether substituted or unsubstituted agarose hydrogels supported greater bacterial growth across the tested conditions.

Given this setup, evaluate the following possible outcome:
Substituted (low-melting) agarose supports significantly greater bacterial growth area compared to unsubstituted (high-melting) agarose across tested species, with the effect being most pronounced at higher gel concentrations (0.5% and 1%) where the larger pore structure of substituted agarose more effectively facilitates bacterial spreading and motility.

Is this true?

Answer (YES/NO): NO